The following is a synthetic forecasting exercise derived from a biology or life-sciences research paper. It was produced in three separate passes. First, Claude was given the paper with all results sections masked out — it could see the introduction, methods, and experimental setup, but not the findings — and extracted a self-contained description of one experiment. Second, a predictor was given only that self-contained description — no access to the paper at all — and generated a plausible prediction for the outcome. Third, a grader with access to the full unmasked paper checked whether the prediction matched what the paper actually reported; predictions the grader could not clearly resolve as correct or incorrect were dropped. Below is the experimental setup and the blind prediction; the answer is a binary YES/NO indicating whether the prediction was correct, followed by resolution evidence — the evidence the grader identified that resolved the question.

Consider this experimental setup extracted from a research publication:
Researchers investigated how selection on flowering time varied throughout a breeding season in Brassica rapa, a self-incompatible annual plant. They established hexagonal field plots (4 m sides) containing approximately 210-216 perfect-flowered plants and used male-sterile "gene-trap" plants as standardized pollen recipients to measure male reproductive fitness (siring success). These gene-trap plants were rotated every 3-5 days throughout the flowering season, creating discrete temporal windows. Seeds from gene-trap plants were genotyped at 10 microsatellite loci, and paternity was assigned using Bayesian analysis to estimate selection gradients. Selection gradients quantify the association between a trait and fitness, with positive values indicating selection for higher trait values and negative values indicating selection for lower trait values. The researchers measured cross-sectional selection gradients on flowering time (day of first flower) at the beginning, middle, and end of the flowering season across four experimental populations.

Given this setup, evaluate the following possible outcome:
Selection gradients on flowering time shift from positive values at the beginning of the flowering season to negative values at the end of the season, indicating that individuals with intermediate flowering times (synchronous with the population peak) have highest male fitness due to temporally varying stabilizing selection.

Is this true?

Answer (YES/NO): NO